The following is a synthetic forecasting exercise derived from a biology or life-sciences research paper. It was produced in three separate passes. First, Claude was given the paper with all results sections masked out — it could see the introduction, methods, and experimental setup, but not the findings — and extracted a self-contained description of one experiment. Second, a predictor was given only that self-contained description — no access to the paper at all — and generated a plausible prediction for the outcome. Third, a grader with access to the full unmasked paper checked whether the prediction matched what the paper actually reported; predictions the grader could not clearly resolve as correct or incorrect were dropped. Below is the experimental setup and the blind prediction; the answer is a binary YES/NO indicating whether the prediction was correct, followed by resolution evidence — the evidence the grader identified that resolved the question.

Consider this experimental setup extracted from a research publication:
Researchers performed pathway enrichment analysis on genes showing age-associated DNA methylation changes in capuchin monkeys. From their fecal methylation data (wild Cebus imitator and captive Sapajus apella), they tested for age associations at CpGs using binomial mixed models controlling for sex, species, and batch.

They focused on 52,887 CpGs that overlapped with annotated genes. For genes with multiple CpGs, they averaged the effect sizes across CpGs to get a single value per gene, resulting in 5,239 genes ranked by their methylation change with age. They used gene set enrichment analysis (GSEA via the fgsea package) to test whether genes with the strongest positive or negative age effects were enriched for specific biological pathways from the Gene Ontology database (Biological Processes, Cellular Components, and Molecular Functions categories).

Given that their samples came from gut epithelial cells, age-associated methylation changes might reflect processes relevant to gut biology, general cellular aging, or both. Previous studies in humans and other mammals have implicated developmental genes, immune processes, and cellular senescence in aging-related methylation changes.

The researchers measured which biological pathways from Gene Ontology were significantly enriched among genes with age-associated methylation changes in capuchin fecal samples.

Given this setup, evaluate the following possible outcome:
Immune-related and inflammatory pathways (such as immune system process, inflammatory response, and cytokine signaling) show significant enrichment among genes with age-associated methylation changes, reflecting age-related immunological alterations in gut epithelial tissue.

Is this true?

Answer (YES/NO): YES